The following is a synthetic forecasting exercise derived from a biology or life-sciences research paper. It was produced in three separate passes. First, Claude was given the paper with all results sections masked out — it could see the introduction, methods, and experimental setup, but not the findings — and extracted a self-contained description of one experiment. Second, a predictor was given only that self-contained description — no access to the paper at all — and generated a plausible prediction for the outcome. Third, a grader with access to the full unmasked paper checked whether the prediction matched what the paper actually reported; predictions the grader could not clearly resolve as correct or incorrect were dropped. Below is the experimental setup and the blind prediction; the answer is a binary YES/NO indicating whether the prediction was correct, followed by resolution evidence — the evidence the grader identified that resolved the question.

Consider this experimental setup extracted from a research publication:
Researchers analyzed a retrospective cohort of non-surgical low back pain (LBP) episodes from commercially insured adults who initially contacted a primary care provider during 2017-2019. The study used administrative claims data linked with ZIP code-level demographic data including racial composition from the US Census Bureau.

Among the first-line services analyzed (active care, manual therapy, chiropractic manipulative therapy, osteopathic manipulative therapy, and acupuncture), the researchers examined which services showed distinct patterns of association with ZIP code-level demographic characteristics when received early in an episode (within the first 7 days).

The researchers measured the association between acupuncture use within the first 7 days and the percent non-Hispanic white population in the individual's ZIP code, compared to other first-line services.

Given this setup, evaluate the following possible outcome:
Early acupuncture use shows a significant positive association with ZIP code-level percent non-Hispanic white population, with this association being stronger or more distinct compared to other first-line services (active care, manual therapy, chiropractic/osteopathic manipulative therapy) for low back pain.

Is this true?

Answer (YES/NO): NO